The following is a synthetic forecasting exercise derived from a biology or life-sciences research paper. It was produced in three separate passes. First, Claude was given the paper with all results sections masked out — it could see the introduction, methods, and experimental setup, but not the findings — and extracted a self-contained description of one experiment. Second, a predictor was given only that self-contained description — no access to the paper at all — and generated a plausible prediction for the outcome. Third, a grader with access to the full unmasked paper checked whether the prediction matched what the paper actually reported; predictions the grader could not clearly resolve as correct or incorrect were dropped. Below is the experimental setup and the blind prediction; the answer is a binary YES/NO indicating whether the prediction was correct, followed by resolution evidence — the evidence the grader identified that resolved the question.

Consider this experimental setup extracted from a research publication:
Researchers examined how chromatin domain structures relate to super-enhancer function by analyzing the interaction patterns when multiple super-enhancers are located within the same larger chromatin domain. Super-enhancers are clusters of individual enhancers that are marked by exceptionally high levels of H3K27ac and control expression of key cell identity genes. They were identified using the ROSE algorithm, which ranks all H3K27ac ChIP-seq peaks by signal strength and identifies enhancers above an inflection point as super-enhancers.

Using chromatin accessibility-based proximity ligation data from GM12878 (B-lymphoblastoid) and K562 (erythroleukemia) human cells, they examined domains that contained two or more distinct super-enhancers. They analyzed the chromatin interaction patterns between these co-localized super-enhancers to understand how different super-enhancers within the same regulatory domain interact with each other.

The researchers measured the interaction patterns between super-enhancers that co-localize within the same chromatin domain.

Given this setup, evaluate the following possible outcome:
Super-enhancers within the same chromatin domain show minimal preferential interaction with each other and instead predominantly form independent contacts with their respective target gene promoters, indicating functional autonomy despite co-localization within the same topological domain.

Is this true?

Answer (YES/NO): NO